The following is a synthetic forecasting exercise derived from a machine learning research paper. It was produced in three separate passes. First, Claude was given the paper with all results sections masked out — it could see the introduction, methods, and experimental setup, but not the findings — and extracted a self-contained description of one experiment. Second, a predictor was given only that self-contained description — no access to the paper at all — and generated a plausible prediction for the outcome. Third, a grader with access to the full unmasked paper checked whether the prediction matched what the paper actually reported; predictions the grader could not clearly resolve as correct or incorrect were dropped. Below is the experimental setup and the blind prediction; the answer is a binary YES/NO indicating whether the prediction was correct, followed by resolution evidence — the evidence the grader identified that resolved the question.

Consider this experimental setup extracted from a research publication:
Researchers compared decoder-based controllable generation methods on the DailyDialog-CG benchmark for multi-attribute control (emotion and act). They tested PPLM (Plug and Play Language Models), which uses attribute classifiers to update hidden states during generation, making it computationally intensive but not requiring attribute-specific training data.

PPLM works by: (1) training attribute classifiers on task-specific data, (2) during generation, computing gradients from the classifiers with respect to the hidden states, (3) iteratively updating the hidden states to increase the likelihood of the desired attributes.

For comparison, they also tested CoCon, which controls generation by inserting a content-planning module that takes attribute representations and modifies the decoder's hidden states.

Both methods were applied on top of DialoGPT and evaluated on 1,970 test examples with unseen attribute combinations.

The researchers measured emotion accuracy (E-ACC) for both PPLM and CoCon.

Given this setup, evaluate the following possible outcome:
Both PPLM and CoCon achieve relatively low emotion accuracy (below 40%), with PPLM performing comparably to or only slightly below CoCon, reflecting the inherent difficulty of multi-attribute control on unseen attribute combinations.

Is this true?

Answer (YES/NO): NO